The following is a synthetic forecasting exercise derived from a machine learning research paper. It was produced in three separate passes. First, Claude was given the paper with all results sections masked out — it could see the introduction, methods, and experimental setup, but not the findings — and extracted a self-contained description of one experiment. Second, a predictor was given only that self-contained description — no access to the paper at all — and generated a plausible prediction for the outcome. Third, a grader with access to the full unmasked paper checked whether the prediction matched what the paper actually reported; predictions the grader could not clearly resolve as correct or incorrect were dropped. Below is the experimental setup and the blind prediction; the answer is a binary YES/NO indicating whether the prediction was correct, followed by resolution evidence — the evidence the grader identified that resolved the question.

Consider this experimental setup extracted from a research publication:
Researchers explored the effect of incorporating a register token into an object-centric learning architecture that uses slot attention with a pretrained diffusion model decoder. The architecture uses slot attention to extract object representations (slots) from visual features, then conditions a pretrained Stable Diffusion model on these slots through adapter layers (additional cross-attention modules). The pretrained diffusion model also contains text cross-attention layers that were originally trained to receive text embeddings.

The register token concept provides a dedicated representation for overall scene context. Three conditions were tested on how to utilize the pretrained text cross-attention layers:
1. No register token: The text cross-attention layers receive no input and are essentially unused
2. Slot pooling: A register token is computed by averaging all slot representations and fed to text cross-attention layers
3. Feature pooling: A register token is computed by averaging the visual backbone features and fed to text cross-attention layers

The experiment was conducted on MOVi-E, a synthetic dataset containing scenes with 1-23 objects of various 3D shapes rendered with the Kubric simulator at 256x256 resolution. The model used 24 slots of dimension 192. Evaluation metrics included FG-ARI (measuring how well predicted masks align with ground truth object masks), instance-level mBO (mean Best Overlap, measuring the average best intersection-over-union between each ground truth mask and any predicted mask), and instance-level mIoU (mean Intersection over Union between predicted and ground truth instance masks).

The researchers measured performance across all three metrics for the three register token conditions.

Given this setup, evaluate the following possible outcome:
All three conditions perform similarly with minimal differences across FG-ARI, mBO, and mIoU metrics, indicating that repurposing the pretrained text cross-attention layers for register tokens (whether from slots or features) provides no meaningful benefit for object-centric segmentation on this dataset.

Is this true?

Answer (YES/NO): NO